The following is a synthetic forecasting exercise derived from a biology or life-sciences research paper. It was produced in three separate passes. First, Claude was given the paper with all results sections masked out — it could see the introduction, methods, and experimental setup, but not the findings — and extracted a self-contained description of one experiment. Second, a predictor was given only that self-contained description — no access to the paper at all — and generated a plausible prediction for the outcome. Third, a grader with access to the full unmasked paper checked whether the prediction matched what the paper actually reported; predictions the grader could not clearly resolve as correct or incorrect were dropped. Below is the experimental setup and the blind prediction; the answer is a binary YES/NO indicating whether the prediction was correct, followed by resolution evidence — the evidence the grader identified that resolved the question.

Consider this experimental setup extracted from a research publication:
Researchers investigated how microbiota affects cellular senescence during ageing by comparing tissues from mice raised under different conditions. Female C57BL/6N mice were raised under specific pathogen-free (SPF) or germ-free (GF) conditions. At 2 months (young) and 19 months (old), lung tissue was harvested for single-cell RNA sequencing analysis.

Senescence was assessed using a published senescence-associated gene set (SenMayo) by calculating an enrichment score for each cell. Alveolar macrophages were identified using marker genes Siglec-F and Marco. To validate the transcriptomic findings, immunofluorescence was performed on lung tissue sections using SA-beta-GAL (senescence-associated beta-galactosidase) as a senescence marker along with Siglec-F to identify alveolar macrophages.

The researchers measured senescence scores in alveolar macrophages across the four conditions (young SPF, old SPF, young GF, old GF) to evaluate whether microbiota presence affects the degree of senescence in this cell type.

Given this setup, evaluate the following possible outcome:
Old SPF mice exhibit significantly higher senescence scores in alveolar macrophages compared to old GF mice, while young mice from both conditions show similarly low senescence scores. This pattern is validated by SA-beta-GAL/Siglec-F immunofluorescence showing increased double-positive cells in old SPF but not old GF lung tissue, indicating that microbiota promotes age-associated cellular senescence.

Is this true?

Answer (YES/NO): NO